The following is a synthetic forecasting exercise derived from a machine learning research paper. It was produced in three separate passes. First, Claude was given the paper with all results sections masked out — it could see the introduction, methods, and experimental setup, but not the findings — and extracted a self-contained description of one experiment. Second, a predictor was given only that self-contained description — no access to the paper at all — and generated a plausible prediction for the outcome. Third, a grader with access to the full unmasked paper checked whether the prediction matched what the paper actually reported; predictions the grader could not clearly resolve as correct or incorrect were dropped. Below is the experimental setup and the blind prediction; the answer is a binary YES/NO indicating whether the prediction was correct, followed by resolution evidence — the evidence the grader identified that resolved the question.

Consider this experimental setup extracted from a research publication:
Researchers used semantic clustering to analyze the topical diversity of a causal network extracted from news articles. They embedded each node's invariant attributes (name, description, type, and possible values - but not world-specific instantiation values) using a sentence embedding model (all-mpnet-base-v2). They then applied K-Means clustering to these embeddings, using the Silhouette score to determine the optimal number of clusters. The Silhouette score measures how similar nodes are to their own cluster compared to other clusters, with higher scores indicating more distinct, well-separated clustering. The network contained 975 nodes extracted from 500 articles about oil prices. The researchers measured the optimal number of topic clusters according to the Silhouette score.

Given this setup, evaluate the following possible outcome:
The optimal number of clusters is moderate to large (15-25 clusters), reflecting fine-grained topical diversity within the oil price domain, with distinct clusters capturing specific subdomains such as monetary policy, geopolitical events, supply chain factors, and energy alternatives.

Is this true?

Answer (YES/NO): NO